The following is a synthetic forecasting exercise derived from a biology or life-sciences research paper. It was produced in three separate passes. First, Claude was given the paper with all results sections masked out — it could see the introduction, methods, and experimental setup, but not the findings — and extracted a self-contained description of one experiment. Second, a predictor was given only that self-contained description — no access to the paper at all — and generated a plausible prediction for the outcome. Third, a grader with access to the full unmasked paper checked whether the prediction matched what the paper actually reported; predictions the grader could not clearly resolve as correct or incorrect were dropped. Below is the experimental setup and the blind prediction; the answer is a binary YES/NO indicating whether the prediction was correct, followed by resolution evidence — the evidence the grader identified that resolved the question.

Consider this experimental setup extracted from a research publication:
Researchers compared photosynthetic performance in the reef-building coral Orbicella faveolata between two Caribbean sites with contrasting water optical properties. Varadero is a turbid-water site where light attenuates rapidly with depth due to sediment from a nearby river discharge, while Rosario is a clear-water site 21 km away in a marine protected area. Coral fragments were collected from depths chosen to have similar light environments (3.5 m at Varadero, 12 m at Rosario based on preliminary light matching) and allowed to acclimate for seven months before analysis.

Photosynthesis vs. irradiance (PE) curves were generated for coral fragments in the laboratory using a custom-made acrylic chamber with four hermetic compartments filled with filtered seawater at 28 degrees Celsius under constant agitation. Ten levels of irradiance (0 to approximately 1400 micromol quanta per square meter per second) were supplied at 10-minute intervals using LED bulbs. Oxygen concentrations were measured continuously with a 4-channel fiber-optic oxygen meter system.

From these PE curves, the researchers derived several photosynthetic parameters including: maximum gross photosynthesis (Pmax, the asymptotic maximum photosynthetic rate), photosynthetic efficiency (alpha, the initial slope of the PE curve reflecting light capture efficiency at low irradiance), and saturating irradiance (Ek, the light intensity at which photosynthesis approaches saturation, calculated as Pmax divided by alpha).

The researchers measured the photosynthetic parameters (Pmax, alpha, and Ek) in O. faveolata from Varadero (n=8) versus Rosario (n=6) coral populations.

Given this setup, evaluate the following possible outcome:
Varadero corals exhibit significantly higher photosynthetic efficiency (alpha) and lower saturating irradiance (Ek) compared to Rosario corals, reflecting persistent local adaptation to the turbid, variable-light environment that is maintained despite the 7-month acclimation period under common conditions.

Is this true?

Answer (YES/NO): NO